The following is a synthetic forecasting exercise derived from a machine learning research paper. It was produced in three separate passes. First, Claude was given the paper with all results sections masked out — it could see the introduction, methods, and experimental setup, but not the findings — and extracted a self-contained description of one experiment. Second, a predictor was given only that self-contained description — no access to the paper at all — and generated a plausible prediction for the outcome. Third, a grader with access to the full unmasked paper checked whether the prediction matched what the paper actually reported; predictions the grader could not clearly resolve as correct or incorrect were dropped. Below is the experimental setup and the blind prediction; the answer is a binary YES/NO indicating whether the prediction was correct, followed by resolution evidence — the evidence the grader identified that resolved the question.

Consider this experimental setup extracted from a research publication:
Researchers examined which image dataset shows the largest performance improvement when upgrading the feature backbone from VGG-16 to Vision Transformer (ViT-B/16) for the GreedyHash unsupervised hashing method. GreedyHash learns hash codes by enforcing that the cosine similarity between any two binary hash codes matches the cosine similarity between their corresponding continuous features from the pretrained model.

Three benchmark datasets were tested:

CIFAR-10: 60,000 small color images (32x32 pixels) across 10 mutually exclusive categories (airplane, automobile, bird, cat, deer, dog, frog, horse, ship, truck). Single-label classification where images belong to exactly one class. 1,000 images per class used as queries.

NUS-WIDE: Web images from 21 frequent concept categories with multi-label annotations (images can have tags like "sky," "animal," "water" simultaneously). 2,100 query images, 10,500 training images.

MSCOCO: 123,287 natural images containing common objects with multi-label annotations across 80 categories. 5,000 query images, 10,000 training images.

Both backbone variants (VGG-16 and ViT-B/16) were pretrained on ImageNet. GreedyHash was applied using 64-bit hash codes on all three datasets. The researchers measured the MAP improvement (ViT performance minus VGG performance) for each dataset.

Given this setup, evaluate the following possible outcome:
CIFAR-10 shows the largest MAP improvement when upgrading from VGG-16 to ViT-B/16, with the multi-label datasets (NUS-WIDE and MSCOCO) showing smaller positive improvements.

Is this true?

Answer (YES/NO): YES